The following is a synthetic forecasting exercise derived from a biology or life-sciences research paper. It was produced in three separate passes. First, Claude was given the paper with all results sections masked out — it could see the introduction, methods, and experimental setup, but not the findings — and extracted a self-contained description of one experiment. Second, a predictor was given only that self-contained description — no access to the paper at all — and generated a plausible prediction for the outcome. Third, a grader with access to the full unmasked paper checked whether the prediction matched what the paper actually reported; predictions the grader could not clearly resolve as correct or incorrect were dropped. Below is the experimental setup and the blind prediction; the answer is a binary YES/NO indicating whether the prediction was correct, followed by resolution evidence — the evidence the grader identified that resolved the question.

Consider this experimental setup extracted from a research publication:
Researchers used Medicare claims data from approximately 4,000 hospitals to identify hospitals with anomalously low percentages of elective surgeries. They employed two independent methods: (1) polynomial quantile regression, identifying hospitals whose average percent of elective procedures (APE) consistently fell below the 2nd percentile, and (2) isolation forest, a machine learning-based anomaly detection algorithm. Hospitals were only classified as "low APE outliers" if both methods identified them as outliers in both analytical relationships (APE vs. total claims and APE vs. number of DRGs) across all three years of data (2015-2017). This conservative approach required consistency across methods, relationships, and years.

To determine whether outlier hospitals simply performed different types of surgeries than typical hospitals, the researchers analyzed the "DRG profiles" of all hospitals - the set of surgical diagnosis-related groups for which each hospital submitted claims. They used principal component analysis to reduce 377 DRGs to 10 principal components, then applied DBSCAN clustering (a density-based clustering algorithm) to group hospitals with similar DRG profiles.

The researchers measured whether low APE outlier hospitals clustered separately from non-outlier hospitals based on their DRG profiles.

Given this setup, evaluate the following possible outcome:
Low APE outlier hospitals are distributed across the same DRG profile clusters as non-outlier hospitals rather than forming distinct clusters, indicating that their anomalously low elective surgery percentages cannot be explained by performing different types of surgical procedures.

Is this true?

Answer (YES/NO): YES